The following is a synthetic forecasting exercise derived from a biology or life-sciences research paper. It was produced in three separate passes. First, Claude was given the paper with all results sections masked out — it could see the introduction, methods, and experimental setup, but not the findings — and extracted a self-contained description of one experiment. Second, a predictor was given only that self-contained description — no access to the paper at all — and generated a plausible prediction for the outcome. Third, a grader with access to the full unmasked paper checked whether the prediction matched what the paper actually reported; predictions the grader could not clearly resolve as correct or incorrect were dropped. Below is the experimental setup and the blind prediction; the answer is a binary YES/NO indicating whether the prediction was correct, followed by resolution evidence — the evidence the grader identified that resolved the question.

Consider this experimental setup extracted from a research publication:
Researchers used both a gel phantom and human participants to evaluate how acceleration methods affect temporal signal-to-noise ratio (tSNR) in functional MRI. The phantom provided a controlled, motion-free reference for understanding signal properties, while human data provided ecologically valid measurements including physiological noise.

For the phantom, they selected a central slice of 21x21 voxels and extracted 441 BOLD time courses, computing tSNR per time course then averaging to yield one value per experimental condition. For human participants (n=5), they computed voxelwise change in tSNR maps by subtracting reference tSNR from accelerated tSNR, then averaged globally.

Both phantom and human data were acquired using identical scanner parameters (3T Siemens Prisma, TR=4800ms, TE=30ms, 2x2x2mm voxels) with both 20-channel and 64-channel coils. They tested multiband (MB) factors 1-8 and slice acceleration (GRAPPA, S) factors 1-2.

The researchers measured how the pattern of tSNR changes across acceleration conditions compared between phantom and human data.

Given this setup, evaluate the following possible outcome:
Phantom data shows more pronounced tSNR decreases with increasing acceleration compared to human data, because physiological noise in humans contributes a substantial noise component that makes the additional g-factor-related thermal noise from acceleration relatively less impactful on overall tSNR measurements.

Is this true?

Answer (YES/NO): NO